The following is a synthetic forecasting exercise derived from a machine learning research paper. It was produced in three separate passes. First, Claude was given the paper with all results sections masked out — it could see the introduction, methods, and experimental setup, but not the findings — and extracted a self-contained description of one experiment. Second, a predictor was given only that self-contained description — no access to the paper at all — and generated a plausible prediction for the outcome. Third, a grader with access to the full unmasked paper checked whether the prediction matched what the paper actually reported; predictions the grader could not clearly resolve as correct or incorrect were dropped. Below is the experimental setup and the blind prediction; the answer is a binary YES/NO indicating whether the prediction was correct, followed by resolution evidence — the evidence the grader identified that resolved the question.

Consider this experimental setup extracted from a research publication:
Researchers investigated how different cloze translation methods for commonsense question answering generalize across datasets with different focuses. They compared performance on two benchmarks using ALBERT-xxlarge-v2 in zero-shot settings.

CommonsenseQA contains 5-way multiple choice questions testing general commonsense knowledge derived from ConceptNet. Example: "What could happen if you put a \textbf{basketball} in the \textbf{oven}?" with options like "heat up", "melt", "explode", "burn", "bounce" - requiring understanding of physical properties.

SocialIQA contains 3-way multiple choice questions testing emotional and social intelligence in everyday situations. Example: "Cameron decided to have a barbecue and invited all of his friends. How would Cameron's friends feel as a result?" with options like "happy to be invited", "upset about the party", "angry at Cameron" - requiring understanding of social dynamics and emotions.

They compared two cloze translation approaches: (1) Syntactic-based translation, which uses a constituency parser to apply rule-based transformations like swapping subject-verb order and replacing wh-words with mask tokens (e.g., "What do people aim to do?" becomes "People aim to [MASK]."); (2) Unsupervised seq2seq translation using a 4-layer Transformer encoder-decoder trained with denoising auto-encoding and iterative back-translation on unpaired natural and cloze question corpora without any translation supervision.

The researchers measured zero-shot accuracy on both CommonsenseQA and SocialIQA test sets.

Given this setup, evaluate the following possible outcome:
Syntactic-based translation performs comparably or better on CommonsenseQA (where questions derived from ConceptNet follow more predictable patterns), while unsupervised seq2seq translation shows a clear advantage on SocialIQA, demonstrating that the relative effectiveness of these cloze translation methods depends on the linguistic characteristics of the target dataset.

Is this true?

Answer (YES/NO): NO